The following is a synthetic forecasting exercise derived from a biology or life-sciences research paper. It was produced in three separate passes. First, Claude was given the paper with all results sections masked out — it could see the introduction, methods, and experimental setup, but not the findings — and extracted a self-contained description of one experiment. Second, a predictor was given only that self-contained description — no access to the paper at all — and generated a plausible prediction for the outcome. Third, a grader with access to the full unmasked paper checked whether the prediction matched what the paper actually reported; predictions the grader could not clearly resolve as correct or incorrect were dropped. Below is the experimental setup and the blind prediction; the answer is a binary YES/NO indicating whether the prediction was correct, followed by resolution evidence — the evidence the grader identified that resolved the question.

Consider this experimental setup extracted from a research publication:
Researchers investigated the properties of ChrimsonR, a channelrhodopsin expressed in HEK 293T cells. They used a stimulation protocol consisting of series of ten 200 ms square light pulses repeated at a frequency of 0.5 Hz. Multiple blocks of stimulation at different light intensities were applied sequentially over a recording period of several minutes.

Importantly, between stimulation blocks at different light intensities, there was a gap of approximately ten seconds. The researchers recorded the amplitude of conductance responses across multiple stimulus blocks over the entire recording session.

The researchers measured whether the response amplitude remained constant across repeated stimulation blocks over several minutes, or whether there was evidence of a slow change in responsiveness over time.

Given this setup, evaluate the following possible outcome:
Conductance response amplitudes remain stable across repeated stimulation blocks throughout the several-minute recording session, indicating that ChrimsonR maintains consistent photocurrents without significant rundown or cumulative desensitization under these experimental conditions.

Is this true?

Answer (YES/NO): NO